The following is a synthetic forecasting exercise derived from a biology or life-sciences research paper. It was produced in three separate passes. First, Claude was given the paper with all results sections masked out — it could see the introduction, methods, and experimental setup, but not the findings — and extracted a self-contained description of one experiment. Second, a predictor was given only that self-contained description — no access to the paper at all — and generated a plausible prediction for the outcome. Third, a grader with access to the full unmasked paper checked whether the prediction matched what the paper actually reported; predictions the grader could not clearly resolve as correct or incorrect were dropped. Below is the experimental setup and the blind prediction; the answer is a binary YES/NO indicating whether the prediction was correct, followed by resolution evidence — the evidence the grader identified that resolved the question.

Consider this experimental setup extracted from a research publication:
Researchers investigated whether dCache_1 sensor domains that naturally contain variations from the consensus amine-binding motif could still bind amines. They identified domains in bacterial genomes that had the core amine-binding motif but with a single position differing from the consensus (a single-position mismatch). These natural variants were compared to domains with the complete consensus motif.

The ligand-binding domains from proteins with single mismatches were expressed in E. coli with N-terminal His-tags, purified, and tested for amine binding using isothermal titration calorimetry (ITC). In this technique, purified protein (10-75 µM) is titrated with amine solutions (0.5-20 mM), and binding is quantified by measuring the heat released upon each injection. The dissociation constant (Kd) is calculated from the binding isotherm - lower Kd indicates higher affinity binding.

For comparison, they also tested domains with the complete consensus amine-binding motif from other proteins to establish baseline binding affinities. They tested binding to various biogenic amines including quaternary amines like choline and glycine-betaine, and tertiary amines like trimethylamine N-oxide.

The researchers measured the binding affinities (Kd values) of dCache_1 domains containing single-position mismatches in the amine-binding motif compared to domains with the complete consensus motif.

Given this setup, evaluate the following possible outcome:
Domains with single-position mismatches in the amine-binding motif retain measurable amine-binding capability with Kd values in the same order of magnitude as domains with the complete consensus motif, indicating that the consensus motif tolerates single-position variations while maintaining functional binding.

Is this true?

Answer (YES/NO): NO